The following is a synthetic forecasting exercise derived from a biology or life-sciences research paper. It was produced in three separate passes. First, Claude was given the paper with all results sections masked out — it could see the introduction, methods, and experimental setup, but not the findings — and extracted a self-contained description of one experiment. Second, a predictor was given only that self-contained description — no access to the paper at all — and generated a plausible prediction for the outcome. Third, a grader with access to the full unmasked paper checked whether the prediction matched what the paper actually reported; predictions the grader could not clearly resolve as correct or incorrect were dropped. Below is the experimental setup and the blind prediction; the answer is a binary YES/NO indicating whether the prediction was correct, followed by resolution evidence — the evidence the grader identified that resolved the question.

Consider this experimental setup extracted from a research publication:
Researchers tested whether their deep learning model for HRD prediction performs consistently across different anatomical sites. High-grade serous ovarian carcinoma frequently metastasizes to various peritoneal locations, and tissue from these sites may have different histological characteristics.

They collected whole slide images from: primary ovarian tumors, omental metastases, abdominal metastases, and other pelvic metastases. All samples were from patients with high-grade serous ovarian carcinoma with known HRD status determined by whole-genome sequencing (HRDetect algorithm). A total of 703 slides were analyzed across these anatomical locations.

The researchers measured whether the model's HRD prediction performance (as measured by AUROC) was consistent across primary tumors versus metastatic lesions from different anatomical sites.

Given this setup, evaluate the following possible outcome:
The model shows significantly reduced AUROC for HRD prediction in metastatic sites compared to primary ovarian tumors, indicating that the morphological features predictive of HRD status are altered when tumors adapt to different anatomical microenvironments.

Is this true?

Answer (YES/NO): NO